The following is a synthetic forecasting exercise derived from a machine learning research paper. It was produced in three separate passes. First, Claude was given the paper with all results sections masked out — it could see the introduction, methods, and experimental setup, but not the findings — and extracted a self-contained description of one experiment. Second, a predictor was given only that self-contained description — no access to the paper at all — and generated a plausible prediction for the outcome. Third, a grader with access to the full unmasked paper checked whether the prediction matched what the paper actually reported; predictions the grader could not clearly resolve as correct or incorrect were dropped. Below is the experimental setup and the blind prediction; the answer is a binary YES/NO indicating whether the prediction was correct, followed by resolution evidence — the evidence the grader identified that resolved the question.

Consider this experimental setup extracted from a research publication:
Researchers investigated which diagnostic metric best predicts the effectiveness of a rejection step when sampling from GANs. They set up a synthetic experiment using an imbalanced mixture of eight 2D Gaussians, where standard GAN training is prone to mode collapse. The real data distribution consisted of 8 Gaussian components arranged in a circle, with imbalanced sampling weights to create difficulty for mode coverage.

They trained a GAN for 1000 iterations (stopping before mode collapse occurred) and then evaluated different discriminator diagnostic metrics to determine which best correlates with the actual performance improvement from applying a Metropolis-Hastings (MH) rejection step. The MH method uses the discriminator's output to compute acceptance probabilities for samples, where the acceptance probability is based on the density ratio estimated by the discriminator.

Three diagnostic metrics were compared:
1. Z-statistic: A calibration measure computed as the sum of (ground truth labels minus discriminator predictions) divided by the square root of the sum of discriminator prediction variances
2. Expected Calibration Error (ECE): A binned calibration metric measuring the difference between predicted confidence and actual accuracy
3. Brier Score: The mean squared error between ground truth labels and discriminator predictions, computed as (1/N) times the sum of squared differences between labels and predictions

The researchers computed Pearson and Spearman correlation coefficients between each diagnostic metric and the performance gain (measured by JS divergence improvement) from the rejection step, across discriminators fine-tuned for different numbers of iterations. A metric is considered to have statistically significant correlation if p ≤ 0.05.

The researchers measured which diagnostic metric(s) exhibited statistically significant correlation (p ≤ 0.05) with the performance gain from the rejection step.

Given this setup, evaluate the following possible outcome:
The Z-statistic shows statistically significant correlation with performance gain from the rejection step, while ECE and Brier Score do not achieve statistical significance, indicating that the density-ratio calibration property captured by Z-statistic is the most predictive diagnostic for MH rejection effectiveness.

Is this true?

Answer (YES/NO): NO